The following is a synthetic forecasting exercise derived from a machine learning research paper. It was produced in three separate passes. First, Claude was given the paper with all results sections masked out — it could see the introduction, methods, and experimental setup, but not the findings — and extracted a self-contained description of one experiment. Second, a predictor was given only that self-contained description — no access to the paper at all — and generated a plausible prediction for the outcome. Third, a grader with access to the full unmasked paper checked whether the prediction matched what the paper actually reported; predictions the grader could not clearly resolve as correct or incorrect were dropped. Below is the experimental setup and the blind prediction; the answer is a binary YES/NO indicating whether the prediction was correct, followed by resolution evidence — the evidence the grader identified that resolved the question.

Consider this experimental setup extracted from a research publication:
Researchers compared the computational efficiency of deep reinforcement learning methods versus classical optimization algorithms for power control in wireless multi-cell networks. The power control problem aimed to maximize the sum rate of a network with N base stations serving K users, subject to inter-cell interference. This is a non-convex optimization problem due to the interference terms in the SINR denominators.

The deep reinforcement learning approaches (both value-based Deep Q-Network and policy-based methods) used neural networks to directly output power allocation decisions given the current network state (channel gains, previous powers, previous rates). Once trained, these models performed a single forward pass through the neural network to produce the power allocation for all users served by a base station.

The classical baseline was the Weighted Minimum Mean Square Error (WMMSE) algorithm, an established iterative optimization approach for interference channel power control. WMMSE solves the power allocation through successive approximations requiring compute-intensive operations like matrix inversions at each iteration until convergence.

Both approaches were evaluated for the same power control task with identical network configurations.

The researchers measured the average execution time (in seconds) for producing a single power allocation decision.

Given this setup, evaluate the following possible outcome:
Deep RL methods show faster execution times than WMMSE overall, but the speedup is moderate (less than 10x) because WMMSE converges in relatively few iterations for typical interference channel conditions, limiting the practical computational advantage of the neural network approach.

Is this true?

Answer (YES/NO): NO